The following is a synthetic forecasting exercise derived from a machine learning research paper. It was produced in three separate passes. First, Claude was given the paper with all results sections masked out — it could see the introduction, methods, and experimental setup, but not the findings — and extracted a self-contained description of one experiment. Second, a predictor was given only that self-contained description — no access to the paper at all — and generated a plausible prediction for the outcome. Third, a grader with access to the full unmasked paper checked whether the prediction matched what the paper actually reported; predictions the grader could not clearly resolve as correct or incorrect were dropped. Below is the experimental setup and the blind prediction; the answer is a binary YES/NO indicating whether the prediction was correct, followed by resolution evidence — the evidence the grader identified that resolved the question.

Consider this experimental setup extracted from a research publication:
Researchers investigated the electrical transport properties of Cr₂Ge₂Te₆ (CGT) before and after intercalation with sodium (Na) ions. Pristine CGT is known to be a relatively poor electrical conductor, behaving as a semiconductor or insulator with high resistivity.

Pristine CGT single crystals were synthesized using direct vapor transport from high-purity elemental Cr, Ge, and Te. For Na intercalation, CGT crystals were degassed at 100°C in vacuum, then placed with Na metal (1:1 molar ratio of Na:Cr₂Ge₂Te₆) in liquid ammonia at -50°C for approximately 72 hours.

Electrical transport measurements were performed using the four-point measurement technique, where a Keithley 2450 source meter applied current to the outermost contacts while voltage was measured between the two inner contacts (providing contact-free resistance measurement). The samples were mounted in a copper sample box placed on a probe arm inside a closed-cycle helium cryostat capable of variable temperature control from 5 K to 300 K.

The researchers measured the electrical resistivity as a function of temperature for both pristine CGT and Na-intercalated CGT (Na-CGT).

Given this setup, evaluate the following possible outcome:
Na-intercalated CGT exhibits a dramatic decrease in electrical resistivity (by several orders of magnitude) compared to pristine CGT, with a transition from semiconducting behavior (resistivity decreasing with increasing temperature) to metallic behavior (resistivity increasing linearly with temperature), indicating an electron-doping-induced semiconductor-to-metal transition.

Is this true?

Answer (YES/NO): NO